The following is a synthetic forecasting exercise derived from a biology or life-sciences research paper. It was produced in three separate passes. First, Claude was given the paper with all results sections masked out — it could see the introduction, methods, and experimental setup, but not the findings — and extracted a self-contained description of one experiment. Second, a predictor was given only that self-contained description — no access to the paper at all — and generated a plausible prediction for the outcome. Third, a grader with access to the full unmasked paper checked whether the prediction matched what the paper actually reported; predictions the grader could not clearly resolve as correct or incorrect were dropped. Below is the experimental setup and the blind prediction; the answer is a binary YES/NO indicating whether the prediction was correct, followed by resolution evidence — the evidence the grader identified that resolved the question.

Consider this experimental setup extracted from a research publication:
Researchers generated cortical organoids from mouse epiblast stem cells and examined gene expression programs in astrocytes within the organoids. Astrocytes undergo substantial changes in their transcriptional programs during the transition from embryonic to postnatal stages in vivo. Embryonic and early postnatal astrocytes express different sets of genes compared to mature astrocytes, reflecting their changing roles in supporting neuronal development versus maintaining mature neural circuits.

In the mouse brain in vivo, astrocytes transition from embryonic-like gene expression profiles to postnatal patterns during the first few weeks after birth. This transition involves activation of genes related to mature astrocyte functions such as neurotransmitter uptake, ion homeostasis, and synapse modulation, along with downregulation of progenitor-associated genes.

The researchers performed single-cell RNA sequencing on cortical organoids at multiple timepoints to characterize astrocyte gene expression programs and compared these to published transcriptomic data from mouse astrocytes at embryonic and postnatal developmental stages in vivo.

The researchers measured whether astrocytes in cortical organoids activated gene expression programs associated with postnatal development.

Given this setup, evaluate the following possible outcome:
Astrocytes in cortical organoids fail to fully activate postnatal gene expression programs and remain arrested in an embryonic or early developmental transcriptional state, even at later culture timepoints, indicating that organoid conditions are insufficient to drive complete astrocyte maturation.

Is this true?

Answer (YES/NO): NO